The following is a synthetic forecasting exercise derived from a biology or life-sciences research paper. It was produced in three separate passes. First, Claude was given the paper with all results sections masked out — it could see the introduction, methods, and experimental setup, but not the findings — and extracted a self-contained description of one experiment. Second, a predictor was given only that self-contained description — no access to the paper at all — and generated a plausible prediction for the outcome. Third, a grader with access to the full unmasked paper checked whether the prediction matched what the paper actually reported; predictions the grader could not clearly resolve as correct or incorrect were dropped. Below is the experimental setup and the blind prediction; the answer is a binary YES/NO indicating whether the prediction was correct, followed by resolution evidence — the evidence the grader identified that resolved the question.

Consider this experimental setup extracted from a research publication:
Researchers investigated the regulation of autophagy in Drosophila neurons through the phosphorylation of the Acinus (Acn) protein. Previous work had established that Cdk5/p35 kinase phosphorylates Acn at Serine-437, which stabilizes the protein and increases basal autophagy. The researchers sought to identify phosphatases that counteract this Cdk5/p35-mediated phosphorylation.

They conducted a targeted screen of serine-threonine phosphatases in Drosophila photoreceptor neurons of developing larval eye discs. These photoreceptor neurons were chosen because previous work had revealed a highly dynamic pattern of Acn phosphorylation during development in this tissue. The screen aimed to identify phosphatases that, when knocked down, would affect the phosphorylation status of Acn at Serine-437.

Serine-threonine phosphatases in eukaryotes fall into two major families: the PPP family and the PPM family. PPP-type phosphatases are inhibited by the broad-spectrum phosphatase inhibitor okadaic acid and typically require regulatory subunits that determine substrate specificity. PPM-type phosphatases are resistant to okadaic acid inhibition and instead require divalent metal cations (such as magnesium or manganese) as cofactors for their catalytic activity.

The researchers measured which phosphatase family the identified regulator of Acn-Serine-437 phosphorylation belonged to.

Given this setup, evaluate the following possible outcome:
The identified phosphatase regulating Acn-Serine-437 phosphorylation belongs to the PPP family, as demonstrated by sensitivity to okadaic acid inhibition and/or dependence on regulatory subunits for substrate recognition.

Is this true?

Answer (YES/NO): NO